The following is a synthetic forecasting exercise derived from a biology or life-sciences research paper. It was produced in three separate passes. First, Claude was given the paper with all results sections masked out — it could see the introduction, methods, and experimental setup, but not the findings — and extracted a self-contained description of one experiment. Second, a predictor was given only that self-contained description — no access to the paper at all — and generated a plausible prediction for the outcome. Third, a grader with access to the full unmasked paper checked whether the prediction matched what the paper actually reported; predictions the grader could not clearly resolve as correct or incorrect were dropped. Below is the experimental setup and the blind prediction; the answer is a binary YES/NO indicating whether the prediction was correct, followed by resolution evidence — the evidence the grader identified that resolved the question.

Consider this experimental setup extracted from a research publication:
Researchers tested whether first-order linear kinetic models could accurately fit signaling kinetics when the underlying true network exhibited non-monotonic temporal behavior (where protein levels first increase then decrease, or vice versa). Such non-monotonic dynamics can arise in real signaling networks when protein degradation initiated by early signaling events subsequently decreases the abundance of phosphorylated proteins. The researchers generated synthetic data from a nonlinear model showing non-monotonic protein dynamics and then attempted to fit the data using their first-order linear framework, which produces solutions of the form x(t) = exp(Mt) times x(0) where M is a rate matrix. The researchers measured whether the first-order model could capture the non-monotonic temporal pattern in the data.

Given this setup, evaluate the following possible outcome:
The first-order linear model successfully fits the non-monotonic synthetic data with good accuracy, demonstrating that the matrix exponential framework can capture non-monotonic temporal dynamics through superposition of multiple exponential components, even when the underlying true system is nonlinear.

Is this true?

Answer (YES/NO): NO